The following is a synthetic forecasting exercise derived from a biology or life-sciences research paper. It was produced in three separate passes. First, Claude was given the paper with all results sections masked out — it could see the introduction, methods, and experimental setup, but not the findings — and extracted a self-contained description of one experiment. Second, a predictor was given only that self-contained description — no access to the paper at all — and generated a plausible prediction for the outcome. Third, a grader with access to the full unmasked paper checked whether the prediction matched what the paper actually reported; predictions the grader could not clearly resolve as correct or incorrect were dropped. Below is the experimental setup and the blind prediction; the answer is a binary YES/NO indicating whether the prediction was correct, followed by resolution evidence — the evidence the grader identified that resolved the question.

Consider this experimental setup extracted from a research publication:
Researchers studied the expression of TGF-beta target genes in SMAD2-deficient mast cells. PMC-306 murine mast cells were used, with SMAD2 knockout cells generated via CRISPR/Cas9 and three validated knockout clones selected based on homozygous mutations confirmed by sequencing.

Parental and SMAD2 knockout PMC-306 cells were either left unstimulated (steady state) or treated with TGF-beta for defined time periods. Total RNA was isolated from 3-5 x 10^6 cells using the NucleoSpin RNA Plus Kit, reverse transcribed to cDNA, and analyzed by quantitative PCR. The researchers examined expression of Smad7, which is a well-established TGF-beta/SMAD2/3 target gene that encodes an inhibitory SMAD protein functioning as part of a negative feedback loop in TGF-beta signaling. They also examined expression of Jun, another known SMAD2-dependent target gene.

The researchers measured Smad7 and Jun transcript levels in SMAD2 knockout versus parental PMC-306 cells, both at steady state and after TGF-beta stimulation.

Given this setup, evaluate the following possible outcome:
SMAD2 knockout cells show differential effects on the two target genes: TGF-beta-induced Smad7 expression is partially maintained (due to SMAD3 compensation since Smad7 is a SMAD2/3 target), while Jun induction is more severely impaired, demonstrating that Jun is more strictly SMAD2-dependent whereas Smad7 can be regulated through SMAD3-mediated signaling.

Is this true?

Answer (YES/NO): NO